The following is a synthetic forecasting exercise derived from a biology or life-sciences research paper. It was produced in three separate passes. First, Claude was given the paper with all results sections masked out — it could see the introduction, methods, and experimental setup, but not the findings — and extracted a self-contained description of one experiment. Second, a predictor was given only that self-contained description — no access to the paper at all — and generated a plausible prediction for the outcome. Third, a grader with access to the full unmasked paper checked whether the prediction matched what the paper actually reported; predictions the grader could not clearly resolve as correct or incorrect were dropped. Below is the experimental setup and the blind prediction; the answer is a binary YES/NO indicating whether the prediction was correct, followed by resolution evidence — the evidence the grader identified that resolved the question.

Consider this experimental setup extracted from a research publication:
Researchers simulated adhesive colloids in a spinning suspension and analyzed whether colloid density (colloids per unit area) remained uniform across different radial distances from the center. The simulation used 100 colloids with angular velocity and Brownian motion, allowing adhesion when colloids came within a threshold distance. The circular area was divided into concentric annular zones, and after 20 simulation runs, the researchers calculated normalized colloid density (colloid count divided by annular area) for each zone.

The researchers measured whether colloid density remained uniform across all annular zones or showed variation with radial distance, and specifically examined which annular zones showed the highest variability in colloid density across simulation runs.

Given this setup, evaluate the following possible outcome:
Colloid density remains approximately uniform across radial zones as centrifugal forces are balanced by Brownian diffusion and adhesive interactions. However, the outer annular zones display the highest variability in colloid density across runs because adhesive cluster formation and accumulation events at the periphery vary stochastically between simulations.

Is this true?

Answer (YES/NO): NO